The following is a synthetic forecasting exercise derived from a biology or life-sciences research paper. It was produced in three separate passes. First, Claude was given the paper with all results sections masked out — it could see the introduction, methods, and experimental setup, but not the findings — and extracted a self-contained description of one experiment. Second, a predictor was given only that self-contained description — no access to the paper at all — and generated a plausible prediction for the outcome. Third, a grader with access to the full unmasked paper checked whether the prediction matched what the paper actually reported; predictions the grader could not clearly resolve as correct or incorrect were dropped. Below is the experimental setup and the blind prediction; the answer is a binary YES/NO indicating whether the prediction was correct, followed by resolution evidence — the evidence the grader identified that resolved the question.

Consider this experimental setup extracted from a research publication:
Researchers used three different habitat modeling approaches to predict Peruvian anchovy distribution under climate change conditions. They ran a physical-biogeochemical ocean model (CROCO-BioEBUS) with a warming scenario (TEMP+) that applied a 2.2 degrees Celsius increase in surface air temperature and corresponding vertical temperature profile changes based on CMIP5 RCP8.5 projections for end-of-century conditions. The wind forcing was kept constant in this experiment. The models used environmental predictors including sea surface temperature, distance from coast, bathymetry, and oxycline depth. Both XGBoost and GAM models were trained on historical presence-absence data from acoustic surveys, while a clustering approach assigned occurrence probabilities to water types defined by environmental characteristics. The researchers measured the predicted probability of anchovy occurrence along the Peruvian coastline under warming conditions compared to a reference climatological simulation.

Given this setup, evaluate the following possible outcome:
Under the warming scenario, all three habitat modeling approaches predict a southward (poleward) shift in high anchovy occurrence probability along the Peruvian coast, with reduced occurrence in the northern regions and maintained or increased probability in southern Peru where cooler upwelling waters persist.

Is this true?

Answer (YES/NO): NO